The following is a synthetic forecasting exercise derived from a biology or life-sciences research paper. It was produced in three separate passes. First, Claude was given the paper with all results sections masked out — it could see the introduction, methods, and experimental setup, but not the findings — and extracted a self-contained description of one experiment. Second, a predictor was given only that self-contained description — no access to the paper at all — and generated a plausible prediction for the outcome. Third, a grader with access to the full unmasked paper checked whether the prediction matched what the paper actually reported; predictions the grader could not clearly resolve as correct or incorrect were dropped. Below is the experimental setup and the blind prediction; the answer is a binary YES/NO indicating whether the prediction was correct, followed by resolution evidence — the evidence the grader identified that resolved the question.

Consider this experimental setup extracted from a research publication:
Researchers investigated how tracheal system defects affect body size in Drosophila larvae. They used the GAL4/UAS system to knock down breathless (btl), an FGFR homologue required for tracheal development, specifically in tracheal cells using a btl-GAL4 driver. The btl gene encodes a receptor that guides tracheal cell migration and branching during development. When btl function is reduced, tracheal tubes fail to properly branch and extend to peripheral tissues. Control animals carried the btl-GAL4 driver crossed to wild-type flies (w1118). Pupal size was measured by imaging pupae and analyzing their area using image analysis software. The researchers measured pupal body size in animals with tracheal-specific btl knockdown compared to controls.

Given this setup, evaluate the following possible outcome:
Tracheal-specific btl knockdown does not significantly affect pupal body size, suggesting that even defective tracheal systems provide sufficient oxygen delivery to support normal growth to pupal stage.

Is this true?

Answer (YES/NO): NO